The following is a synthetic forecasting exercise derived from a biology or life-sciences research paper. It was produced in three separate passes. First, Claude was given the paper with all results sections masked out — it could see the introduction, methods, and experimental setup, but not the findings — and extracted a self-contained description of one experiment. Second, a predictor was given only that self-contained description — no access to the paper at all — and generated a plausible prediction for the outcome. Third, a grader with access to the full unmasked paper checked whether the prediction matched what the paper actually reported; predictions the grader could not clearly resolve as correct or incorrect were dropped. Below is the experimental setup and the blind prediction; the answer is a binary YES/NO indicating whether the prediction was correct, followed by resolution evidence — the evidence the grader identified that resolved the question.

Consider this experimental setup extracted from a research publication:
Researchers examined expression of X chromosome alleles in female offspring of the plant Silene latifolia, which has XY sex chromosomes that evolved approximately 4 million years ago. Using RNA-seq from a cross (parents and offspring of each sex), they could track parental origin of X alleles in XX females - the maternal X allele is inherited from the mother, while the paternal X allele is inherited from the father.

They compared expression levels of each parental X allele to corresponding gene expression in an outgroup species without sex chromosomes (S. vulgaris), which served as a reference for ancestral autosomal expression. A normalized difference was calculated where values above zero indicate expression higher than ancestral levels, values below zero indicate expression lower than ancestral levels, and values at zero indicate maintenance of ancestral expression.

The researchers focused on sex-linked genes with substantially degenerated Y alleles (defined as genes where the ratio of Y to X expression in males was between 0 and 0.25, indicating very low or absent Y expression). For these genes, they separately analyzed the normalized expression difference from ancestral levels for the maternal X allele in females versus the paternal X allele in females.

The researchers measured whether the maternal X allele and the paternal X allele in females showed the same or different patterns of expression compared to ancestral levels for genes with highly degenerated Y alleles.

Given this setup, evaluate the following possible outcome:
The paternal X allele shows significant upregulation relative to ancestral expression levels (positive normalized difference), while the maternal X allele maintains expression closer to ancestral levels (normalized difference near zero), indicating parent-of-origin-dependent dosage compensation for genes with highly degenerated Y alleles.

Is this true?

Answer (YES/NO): NO